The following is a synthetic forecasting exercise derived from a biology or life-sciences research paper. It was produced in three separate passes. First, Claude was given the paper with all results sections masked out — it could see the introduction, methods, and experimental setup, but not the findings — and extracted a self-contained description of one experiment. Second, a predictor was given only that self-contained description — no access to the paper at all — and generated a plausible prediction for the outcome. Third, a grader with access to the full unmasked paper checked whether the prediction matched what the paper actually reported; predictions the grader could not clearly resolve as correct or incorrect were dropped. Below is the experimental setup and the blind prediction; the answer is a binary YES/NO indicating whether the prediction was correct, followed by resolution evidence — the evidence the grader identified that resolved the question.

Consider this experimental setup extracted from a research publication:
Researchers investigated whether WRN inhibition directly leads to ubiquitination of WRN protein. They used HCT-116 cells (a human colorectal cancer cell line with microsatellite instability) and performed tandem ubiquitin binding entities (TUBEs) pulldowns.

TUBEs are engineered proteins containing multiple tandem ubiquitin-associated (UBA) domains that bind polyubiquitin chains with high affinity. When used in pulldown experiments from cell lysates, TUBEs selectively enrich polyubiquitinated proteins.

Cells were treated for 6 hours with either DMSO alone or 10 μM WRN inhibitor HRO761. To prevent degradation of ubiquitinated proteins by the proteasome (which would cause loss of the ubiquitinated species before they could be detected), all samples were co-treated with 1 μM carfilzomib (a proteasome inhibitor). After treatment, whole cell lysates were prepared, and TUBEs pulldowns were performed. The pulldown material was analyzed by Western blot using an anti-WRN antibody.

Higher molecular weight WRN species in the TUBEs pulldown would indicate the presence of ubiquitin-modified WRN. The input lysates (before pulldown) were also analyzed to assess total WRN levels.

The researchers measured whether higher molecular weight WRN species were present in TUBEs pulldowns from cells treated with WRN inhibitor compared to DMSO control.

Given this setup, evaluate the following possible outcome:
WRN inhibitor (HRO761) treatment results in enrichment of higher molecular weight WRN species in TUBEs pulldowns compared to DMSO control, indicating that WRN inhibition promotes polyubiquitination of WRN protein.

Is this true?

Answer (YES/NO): YES